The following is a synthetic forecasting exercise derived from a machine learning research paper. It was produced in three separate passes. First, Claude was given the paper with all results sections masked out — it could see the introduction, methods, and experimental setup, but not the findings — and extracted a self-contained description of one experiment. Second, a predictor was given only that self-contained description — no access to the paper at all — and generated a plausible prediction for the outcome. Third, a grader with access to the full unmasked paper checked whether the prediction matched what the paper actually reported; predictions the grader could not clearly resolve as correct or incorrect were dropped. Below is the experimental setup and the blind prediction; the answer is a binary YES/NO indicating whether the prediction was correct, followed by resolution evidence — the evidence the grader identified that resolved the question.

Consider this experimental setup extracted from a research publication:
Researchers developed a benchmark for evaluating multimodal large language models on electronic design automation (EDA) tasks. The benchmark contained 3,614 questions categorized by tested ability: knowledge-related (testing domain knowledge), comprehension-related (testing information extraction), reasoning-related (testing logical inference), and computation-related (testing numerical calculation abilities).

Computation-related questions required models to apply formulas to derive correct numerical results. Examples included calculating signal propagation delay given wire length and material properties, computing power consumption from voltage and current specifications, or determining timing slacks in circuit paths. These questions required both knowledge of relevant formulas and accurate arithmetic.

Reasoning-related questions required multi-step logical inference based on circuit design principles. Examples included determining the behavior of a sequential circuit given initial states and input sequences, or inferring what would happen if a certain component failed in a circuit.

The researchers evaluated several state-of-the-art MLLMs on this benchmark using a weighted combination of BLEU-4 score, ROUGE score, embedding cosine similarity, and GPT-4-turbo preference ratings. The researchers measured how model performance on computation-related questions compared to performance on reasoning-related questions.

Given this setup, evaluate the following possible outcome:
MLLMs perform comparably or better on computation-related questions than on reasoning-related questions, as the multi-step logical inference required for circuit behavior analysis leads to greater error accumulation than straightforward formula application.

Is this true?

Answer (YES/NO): NO